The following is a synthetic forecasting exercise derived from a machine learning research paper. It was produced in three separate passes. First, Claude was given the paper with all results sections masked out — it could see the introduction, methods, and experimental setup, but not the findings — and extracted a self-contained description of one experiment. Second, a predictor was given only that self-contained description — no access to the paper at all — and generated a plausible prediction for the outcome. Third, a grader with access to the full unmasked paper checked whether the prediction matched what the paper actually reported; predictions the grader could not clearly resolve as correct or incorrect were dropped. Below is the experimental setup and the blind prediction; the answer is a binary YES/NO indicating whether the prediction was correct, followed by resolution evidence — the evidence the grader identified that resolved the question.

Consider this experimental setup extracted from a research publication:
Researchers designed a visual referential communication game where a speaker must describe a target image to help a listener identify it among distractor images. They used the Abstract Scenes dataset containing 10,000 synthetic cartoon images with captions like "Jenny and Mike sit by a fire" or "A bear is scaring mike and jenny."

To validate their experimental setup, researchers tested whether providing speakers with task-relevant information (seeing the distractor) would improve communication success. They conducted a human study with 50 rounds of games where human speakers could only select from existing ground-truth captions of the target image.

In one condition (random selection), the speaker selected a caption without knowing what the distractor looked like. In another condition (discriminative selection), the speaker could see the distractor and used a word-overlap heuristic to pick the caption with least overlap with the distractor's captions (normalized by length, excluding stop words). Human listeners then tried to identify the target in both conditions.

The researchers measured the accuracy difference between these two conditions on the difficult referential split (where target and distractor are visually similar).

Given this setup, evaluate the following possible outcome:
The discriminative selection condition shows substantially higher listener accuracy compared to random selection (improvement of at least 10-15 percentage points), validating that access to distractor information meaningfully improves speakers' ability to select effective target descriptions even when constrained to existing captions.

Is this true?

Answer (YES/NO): YES